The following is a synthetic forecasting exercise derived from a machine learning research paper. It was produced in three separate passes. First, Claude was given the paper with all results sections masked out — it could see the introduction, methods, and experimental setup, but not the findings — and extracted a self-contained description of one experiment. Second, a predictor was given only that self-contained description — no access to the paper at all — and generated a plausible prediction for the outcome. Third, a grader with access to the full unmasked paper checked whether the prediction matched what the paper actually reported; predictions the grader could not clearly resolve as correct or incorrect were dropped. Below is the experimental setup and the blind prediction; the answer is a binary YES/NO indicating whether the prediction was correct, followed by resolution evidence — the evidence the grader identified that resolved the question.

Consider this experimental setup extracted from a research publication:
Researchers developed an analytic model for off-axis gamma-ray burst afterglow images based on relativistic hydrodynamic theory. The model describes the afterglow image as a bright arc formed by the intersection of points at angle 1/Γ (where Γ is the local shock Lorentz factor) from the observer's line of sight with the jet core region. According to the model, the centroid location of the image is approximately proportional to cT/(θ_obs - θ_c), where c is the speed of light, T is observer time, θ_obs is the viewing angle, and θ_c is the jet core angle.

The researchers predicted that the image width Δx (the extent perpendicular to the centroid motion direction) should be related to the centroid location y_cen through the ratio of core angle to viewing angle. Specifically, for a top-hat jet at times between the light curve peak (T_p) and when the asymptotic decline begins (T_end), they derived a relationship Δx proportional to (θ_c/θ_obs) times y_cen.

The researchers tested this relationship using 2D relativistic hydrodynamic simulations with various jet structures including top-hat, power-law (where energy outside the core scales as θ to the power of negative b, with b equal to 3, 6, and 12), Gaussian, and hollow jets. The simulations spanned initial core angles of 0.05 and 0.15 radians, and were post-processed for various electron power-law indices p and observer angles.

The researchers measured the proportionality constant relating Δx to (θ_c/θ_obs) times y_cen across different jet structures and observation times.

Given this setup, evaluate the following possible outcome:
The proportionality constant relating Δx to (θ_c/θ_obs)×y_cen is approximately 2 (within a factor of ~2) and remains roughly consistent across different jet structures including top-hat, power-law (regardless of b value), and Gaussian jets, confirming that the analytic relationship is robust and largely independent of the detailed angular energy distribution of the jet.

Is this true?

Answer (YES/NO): YES